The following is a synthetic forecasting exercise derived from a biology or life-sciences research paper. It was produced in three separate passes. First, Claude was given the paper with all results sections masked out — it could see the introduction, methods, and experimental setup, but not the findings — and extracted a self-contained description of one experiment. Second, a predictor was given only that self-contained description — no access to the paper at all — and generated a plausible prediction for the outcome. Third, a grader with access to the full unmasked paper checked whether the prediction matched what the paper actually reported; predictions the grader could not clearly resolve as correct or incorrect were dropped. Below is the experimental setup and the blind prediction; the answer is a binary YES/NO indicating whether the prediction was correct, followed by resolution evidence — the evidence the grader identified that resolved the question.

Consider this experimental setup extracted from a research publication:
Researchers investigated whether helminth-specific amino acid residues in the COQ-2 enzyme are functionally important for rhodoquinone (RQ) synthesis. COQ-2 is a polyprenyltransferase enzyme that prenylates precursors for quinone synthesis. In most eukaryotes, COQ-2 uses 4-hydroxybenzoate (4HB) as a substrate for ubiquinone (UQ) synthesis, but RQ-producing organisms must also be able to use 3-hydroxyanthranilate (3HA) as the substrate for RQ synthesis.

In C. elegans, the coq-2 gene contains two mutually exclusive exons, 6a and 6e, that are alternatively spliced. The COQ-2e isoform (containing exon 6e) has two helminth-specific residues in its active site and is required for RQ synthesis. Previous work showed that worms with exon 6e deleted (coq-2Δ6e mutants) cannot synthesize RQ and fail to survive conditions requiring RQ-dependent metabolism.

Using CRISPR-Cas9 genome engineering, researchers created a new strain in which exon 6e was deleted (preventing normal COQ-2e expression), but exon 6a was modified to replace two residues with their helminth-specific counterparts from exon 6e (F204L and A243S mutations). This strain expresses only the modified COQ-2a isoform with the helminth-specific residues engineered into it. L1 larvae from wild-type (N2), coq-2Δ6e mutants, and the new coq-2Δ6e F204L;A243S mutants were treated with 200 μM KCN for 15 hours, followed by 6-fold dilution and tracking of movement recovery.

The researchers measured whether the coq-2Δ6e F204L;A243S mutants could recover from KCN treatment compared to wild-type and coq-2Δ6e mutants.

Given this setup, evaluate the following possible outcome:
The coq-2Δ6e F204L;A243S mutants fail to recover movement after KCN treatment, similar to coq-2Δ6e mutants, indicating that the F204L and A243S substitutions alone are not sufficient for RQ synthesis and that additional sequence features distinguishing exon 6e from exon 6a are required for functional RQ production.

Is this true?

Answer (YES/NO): NO